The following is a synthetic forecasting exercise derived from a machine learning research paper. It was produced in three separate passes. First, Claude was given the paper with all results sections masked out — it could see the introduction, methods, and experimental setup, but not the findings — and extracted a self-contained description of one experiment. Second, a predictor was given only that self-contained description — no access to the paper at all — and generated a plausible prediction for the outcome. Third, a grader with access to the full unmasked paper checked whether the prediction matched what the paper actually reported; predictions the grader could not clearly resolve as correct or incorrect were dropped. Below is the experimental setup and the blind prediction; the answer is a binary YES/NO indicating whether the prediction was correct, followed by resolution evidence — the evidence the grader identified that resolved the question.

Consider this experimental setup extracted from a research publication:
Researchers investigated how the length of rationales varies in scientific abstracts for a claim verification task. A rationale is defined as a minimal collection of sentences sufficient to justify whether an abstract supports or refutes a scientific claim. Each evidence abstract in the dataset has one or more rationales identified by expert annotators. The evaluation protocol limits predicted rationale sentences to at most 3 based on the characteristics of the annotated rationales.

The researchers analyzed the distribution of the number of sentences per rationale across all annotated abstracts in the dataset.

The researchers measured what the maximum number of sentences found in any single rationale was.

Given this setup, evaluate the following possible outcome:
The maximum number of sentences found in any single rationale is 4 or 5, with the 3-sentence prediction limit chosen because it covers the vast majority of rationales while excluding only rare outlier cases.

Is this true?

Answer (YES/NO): NO